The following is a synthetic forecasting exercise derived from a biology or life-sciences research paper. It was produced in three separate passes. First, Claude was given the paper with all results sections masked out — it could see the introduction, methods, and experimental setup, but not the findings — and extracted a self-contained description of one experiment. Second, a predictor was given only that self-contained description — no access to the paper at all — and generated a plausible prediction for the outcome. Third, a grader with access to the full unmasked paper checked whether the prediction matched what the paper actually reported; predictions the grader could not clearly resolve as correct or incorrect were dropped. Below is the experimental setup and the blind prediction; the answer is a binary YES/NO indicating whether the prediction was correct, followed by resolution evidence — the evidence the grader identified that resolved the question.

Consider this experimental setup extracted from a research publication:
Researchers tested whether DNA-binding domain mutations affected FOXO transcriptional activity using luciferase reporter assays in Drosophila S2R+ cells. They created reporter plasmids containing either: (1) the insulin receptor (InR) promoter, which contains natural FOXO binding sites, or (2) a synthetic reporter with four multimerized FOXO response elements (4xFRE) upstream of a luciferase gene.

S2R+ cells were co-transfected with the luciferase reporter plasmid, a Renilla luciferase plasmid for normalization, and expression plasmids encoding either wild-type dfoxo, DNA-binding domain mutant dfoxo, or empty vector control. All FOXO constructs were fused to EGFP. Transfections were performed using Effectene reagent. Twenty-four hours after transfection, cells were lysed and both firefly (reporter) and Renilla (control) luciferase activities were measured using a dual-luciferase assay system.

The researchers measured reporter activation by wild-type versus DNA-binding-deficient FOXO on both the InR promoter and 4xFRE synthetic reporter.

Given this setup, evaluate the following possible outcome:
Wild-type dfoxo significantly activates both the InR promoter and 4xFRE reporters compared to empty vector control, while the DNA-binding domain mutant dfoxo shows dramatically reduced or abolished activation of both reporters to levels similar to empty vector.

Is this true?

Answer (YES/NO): YES